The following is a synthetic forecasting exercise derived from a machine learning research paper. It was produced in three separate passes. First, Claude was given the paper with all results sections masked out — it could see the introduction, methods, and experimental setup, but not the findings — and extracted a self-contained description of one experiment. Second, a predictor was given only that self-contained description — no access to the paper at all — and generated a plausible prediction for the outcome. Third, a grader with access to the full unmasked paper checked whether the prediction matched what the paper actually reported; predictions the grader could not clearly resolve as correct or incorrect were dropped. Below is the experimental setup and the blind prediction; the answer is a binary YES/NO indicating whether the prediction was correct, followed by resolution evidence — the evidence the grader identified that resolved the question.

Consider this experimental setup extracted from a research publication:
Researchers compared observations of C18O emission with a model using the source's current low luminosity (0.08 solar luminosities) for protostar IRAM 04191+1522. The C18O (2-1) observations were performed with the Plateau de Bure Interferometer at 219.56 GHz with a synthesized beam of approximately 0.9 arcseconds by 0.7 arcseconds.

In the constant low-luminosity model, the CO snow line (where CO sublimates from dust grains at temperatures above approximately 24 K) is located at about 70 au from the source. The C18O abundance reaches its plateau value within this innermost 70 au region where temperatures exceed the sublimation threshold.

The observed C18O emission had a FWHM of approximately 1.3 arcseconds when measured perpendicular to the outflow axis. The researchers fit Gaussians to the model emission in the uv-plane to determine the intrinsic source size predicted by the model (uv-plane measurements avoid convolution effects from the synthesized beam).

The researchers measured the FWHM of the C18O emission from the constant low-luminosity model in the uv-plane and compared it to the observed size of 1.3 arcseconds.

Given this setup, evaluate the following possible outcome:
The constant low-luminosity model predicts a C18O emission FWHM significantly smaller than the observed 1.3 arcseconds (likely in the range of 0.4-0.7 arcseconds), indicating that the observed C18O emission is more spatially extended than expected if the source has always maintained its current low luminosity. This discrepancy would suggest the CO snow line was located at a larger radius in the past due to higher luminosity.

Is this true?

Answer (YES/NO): YES